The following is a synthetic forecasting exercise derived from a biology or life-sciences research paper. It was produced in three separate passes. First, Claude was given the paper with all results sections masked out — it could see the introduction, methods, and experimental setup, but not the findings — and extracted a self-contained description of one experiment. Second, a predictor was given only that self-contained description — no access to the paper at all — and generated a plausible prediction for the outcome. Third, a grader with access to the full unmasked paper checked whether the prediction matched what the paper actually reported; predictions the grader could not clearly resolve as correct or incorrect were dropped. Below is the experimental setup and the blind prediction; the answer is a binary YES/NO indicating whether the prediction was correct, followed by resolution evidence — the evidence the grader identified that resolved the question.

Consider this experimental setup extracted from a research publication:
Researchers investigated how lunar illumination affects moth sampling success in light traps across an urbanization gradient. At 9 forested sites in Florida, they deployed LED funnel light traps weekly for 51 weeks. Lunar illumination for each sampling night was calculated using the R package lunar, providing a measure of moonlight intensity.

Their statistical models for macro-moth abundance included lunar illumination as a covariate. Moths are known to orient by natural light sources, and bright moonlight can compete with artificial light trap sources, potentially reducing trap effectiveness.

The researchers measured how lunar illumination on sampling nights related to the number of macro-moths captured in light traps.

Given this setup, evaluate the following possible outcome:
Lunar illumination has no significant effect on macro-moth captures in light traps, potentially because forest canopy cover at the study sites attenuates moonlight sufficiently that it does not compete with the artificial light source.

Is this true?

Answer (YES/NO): NO